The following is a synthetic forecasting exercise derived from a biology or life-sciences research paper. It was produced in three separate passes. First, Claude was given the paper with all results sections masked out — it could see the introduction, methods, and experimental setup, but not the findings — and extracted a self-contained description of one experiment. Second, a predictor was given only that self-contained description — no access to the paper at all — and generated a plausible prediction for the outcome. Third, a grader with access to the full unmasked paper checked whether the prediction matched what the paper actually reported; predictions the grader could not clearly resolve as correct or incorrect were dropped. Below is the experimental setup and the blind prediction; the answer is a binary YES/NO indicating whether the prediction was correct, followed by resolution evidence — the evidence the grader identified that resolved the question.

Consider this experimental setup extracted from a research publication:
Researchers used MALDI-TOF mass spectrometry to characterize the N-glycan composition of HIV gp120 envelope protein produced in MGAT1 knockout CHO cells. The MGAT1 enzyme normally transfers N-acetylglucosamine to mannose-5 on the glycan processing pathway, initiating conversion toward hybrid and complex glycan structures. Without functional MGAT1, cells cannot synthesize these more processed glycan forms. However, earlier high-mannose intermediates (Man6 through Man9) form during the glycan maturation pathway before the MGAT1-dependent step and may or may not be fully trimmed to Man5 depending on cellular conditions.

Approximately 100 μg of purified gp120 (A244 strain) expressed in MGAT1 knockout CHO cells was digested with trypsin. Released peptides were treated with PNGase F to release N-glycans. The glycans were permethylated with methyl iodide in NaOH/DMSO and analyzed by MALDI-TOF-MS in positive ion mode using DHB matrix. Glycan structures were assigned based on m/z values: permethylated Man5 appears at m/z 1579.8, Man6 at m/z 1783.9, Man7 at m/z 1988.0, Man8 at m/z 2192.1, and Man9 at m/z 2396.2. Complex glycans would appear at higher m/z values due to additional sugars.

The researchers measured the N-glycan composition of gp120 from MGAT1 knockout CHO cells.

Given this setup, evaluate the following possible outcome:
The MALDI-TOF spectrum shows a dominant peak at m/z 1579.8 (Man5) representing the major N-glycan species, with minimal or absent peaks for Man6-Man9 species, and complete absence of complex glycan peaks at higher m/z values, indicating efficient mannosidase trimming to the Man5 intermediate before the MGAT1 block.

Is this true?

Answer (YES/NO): NO